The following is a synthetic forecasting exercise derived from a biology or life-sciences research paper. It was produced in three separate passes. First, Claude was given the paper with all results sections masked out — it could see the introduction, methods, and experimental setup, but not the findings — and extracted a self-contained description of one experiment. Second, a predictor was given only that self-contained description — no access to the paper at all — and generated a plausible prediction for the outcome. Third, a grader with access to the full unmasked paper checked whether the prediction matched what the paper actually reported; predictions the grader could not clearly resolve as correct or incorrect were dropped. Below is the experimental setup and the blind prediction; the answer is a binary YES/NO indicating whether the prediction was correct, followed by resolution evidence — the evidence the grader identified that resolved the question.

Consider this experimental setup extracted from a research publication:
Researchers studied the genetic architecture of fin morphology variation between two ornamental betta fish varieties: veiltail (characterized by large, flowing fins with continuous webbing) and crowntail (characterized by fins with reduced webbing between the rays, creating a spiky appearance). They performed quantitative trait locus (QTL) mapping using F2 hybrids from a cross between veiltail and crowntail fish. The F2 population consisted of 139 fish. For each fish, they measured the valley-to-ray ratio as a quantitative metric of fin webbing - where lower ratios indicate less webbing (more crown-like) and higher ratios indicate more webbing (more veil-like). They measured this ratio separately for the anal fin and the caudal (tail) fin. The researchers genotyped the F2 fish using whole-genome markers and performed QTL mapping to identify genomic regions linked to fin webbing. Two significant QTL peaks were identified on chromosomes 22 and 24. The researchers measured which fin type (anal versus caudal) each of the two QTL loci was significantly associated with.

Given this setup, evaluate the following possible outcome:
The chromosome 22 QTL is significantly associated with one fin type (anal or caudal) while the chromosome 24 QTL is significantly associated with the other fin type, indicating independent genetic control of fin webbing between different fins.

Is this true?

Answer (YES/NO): YES